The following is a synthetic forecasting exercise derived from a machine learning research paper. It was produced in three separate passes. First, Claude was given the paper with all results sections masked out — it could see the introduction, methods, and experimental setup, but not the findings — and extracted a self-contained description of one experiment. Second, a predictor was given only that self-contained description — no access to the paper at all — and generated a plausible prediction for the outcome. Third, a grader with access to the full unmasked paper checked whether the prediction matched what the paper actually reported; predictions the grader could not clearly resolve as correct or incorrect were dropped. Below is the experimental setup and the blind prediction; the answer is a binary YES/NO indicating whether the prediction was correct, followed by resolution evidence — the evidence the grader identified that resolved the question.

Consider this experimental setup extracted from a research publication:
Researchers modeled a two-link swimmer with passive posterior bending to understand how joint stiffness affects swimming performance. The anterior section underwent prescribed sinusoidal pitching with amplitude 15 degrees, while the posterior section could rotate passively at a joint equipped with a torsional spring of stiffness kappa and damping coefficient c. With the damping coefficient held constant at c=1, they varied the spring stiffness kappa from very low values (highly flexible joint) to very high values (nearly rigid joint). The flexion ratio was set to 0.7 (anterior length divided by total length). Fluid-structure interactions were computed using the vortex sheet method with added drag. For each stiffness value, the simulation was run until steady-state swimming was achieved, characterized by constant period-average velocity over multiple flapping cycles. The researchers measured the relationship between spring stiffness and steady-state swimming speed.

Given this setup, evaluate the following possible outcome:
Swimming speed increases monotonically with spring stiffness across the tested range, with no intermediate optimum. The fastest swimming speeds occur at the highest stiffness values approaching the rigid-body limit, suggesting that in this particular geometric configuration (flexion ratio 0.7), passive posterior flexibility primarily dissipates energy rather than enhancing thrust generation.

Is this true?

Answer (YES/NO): NO